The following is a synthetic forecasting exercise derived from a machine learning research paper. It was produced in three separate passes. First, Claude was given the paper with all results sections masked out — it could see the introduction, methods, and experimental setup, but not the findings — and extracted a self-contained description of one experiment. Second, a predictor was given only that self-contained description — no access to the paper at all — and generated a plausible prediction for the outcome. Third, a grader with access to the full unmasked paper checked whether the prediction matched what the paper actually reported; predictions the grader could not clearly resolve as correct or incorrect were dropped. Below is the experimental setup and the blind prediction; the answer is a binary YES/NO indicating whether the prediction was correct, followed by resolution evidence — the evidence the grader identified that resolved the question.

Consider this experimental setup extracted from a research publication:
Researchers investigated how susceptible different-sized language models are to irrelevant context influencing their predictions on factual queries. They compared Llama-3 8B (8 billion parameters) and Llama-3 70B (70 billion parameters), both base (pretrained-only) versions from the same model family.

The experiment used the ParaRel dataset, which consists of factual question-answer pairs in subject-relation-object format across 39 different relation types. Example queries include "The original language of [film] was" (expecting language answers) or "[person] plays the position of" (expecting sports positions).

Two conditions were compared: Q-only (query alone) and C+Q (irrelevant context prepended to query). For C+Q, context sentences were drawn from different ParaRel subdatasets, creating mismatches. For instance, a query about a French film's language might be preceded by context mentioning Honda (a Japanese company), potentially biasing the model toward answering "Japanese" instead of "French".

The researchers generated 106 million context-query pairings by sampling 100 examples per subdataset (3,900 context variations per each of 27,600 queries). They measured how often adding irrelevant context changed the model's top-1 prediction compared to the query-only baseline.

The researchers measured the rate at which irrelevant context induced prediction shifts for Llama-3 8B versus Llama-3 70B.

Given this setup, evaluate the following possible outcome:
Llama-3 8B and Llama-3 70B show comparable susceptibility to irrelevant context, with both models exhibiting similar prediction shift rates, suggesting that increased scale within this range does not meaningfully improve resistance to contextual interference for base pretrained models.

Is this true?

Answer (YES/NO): YES